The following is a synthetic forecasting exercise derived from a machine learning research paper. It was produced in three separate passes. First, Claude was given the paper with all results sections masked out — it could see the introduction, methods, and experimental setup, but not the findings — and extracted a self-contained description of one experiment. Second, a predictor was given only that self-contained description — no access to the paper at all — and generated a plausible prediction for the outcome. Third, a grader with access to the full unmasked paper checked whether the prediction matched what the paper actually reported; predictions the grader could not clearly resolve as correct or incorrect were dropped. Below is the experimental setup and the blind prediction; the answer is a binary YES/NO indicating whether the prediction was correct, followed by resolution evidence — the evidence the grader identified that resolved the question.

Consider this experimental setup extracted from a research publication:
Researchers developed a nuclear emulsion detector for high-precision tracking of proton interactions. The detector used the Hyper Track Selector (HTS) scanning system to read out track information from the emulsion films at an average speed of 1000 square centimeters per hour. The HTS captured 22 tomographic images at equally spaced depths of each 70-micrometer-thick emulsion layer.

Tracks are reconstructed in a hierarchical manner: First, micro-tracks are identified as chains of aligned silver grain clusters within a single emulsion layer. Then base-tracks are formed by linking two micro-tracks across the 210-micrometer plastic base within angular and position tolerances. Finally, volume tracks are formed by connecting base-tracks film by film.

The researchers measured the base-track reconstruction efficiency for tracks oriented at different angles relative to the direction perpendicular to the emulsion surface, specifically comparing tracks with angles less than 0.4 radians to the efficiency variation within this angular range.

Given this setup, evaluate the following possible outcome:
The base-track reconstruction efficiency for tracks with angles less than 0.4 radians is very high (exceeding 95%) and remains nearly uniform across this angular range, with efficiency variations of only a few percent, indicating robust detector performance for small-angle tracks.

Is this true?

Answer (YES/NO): NO